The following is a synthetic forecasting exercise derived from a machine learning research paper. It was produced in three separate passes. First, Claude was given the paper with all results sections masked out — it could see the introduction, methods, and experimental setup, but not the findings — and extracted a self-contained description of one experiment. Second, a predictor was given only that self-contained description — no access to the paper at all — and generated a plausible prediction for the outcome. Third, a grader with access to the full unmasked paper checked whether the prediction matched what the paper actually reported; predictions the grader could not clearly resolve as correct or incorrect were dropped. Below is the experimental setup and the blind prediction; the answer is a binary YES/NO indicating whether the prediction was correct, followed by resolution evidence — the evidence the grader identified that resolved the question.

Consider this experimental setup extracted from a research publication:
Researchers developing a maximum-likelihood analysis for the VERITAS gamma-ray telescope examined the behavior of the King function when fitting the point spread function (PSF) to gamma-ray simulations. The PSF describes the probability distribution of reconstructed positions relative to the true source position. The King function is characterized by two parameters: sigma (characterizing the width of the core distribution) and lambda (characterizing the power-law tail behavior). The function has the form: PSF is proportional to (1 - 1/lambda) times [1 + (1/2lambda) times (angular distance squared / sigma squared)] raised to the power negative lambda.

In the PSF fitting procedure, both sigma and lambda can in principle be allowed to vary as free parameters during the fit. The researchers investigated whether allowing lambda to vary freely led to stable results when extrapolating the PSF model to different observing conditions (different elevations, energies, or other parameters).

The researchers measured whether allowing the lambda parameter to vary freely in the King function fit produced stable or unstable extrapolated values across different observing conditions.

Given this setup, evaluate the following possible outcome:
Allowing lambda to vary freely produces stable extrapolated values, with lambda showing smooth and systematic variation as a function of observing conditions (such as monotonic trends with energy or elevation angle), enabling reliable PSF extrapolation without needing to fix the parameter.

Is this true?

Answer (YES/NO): NO